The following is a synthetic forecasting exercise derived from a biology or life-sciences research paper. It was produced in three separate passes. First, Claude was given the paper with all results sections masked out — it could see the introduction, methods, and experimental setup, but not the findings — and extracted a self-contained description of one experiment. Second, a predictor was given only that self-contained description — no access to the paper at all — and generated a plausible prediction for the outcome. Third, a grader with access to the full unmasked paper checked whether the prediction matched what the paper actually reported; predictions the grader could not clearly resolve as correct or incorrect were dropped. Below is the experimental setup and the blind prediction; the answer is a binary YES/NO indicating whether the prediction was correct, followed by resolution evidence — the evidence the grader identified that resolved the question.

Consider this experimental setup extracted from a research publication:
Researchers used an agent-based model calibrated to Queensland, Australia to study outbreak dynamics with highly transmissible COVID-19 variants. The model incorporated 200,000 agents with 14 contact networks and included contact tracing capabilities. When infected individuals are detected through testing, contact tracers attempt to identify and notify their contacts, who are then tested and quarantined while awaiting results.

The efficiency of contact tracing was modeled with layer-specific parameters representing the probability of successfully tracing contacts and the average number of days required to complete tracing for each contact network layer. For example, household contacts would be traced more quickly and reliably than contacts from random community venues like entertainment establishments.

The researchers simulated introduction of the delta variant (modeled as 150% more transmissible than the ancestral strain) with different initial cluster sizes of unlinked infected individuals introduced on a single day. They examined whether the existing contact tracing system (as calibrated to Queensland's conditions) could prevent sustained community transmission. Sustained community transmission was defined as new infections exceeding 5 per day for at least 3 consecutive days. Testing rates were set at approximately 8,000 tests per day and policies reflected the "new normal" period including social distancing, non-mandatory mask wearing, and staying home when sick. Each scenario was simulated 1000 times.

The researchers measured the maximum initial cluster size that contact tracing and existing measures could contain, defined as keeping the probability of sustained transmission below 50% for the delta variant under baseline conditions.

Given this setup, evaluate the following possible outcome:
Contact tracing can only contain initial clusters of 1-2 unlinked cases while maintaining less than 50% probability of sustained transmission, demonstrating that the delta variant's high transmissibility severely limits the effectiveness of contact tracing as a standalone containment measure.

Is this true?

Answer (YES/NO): NO